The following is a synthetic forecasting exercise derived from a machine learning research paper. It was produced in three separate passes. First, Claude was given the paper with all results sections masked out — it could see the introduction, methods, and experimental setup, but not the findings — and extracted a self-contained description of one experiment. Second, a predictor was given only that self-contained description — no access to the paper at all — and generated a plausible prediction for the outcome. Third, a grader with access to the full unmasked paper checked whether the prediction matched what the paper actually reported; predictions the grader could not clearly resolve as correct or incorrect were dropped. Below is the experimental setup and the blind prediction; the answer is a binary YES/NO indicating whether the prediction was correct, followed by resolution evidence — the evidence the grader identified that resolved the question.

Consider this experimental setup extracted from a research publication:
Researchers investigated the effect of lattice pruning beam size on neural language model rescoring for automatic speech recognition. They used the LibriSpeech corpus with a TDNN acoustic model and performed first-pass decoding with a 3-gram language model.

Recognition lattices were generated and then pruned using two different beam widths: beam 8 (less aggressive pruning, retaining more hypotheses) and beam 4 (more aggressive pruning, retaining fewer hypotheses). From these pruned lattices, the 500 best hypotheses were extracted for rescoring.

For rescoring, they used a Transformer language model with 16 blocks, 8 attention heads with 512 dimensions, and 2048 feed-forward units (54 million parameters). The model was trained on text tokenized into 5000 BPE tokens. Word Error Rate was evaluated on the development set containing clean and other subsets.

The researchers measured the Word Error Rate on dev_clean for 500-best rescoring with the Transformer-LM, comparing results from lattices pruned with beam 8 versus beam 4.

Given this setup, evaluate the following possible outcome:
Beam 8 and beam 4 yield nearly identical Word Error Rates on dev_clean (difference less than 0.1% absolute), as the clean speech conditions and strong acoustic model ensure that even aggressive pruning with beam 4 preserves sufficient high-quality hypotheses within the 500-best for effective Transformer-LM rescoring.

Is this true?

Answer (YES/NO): NO